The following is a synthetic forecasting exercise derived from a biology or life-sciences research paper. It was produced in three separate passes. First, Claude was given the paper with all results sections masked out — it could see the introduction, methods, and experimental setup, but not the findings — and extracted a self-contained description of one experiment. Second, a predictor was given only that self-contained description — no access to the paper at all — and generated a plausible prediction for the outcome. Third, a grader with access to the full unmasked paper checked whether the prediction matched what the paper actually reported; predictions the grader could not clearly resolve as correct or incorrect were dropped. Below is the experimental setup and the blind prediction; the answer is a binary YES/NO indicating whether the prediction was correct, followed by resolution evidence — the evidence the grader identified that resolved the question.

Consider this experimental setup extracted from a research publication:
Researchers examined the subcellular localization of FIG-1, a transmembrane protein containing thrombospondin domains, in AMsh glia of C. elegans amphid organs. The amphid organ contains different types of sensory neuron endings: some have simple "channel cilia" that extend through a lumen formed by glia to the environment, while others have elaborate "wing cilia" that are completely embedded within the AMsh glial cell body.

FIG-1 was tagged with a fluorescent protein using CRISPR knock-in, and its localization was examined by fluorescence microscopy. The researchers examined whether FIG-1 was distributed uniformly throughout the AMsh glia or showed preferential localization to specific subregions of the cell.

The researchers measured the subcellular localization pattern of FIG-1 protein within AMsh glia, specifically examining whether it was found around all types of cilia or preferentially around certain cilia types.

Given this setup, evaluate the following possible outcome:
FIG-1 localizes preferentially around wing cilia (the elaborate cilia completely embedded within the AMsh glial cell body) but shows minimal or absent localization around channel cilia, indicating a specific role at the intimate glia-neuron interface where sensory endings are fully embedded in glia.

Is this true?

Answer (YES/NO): NO